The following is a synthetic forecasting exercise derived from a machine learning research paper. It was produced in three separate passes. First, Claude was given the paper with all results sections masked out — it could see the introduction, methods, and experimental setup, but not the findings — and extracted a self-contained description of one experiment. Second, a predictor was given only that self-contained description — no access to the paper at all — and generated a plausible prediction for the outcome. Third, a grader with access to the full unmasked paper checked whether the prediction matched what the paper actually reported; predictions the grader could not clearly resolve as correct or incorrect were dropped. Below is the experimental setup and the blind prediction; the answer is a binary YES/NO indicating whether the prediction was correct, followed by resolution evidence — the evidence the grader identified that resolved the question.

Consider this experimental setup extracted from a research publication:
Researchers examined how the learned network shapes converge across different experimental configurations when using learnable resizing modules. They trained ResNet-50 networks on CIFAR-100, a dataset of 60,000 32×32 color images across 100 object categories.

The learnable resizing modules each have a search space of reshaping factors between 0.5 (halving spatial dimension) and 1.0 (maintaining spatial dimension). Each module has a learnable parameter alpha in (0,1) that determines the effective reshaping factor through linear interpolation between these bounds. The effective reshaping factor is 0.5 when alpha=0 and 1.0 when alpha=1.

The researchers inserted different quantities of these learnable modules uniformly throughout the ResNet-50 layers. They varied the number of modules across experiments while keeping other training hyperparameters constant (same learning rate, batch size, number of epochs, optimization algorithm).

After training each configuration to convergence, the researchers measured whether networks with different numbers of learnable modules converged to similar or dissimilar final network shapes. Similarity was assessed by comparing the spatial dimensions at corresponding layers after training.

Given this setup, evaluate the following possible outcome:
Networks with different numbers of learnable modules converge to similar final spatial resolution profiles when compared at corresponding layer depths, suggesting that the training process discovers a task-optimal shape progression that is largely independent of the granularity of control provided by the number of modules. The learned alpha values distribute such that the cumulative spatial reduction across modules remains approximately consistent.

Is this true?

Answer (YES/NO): YES